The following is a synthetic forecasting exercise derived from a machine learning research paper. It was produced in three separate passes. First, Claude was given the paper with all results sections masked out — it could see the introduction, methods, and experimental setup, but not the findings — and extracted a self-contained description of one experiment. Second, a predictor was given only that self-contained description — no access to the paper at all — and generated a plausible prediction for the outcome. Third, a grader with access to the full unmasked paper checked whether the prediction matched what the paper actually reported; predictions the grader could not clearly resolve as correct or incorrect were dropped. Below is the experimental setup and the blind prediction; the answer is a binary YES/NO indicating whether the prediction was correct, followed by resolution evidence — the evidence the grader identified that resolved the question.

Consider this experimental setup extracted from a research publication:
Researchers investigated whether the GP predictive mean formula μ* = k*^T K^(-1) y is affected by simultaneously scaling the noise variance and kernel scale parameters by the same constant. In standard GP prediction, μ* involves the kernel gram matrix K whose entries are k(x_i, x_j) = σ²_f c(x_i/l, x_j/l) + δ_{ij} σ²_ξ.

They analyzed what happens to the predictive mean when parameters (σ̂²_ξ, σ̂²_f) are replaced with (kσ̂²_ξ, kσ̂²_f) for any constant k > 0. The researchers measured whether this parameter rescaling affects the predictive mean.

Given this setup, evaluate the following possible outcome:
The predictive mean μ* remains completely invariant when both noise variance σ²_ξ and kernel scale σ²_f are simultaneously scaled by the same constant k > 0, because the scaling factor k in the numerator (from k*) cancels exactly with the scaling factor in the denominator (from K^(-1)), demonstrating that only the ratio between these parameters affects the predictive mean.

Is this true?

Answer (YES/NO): YES